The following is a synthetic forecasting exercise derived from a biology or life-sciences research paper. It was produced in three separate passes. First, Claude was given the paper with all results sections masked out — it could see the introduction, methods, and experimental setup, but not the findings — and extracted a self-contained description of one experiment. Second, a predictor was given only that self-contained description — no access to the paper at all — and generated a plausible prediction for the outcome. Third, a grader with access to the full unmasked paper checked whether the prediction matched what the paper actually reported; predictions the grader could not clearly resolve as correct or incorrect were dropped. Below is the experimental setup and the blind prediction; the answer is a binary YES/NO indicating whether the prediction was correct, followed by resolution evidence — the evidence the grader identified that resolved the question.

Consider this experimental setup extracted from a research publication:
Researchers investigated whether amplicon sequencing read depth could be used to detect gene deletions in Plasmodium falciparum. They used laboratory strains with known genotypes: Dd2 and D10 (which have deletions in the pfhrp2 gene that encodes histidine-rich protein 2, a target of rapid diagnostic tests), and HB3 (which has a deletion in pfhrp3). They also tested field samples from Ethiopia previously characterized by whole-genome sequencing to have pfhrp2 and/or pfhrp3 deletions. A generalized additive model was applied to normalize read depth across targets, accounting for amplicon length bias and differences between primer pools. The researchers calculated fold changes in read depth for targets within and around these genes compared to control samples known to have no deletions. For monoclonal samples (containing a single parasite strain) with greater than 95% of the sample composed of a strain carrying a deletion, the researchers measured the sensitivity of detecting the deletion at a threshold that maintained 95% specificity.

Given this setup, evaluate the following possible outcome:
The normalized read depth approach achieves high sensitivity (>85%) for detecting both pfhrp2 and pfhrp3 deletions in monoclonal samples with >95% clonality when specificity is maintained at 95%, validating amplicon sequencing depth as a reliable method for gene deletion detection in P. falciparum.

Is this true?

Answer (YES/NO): YES